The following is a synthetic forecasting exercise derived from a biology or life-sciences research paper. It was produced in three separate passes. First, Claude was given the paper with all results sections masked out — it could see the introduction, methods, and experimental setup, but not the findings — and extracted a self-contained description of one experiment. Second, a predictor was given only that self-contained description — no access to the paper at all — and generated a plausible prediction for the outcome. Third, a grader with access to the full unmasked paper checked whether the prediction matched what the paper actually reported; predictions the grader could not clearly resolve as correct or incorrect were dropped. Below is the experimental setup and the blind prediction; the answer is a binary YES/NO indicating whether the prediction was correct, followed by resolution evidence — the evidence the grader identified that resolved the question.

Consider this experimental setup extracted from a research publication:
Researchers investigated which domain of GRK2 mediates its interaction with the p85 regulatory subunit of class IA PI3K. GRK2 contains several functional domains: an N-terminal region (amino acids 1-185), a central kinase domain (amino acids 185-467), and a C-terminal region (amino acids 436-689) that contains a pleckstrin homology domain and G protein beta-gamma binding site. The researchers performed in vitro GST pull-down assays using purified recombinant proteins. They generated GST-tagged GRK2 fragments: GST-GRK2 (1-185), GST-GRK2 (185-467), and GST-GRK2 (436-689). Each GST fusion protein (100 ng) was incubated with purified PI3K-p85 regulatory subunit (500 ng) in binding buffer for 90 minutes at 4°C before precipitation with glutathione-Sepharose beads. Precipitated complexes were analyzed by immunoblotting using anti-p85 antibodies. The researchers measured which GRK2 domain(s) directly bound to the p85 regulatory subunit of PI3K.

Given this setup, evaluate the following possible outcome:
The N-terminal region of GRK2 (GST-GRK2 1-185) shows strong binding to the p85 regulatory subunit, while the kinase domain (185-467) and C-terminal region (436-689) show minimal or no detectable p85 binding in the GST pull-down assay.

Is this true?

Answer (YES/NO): NO